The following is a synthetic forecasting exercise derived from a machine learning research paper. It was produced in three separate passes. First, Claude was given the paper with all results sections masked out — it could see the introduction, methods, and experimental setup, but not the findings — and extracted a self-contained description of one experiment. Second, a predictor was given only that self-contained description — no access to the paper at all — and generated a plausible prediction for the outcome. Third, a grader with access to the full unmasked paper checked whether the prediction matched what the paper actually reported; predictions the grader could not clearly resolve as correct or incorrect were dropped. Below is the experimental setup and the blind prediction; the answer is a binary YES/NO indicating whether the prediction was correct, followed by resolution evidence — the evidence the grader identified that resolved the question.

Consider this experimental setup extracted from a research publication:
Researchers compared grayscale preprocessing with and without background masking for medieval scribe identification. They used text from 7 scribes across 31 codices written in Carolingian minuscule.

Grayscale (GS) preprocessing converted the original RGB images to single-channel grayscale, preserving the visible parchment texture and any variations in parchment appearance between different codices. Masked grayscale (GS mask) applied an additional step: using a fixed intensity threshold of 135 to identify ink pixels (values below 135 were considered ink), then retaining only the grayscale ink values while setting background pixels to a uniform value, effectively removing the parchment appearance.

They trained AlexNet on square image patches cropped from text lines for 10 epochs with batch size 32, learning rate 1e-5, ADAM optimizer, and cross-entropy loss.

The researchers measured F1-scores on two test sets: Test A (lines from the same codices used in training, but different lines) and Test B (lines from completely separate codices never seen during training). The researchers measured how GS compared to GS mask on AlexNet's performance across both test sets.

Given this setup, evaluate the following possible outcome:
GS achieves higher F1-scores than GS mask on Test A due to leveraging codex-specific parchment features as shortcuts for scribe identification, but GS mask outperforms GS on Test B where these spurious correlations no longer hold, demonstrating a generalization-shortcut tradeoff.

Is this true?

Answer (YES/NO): NO